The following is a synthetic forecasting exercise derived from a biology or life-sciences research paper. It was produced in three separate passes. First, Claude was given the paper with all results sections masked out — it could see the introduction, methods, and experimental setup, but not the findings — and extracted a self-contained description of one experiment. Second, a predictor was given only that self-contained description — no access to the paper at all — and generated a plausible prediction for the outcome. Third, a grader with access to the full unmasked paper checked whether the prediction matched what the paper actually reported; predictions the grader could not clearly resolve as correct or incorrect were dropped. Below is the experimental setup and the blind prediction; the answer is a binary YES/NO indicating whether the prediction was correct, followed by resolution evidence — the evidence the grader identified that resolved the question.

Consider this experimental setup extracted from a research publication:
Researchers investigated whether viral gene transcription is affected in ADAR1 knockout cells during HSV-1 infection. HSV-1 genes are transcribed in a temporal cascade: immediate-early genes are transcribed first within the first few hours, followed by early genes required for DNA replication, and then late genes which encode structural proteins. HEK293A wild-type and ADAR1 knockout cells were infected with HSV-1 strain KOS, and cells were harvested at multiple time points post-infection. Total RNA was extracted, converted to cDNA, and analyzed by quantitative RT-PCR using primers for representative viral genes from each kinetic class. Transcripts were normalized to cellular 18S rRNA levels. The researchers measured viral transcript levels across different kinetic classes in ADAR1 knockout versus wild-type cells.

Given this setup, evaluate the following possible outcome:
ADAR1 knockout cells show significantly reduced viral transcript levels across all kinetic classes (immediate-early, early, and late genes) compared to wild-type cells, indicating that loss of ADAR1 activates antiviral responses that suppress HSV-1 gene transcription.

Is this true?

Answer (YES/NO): NO